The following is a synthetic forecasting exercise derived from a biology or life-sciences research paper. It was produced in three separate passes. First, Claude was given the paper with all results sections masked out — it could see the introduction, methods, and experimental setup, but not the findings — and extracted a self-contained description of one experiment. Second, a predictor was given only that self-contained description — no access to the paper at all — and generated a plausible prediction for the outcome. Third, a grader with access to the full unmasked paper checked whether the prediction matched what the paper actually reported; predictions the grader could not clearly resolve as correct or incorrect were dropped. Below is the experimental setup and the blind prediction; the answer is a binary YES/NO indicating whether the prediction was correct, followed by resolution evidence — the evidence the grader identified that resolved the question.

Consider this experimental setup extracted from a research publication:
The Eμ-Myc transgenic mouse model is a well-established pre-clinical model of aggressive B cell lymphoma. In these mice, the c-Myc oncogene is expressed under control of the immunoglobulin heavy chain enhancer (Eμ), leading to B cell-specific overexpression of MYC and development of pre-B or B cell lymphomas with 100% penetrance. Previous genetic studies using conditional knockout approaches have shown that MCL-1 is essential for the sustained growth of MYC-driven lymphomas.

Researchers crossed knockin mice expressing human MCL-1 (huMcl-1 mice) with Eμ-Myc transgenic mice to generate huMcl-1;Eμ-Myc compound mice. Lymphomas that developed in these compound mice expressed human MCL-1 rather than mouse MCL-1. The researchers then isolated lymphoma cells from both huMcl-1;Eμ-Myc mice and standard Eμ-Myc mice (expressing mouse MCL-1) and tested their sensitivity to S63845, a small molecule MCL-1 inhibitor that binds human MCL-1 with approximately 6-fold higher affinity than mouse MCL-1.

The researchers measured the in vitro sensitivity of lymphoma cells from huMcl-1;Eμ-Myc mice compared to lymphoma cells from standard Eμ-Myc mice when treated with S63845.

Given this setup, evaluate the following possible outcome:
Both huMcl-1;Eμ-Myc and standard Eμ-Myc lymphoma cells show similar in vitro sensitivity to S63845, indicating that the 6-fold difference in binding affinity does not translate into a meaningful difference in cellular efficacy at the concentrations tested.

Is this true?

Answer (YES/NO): NO